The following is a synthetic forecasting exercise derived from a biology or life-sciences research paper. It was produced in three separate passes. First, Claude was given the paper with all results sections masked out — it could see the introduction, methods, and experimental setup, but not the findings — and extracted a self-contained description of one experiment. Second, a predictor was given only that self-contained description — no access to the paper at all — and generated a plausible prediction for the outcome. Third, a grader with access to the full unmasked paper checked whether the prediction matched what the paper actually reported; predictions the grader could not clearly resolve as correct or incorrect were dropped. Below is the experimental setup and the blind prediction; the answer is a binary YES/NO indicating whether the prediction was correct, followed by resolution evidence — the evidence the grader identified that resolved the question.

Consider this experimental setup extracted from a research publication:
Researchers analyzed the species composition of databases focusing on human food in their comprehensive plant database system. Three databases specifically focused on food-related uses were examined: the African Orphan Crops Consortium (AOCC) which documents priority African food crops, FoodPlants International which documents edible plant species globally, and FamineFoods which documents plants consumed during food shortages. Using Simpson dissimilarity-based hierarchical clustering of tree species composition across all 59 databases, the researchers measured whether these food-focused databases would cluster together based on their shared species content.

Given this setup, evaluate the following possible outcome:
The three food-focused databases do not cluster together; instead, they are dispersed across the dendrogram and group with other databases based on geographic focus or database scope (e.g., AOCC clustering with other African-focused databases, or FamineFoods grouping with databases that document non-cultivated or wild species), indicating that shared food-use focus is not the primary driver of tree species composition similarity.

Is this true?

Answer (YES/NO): NO